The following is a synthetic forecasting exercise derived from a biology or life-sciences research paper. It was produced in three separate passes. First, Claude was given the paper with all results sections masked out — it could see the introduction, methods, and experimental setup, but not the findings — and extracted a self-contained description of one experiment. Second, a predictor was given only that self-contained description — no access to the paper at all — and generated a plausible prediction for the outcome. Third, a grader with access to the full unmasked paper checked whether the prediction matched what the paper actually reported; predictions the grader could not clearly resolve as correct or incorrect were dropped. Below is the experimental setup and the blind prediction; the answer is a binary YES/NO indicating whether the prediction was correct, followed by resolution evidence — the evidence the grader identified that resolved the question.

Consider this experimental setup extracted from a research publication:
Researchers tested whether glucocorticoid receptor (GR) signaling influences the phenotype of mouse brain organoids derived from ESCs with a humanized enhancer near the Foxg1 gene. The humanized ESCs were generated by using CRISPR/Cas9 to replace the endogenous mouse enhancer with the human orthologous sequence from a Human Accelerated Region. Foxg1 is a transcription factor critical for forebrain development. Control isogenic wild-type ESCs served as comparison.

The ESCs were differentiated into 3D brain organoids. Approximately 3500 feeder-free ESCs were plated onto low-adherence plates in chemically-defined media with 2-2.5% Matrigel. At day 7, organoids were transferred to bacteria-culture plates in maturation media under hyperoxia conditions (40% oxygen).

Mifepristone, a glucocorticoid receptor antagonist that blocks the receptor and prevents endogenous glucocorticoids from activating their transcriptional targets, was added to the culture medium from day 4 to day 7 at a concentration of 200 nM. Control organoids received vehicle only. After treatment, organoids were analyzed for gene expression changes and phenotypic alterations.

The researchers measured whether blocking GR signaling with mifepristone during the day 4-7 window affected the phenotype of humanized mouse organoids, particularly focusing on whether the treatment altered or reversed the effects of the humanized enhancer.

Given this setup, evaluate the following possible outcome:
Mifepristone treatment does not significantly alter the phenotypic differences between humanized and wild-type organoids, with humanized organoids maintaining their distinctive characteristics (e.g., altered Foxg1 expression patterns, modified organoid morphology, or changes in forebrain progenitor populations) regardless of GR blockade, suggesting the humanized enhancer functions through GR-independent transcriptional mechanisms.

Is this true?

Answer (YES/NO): NO